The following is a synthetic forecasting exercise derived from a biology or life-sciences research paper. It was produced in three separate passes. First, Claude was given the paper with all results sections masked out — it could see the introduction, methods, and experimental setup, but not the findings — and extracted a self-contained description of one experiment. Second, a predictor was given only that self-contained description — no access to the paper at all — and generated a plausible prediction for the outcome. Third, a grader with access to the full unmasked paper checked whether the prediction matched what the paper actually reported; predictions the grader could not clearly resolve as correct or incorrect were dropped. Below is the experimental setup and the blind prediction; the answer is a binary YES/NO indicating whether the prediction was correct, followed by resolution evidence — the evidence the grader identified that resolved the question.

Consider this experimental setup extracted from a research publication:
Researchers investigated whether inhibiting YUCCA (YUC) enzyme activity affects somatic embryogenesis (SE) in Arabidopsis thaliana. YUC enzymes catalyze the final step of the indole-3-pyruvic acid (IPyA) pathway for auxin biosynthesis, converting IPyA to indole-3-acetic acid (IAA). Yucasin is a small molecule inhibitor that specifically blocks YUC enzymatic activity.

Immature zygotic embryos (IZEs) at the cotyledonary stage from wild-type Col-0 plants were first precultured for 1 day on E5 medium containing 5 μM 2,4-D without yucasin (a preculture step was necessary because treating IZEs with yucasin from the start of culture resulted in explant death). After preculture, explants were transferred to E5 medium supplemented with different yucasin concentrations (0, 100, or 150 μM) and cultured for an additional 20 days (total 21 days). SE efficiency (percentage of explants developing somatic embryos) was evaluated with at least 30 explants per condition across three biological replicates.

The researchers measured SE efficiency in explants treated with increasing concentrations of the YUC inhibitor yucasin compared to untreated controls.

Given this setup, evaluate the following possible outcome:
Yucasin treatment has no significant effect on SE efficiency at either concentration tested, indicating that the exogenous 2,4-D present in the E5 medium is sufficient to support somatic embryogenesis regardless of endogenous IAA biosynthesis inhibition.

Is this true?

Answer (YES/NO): NO